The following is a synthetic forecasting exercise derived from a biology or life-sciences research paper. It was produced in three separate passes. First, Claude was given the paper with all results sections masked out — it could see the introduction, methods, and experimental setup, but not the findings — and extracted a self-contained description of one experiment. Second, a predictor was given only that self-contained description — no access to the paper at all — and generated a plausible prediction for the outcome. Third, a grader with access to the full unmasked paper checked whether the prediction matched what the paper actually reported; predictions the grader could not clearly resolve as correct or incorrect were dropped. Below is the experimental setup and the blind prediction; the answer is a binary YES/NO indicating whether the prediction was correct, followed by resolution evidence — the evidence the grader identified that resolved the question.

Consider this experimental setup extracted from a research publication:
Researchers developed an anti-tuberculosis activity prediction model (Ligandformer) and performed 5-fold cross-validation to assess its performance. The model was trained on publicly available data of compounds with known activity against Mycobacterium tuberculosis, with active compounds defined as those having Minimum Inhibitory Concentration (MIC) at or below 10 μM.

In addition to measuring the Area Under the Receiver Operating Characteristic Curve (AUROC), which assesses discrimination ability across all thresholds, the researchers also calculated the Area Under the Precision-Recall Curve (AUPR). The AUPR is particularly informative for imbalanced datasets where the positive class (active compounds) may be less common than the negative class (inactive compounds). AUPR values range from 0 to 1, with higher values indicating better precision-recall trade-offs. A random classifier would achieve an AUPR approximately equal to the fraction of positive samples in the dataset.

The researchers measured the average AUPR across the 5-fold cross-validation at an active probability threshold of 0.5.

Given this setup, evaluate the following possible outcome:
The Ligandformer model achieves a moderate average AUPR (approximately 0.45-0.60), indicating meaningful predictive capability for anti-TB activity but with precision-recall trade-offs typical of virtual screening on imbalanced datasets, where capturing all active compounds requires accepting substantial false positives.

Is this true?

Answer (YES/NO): NO